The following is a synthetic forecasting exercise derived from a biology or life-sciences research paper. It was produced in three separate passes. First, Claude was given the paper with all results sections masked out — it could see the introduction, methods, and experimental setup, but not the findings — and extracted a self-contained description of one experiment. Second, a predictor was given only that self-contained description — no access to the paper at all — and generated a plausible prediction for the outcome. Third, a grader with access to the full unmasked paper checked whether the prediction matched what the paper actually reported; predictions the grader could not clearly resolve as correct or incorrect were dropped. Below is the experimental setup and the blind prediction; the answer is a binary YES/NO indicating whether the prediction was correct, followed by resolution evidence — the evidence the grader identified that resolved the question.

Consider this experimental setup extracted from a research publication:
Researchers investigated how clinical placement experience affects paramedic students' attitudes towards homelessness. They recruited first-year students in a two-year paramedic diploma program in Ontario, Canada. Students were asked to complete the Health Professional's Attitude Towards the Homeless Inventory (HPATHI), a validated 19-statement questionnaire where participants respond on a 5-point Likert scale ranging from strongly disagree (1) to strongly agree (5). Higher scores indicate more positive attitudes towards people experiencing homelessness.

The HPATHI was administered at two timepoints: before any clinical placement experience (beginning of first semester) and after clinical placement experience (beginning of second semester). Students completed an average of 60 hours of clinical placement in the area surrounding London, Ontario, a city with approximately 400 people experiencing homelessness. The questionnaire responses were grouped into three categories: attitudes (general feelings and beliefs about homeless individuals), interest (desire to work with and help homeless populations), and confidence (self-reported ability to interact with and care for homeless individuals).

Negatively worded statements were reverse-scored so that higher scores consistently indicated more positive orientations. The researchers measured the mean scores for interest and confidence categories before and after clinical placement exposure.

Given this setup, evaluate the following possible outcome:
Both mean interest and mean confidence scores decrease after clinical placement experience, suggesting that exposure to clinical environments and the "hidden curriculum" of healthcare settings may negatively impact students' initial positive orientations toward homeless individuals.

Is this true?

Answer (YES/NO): YES